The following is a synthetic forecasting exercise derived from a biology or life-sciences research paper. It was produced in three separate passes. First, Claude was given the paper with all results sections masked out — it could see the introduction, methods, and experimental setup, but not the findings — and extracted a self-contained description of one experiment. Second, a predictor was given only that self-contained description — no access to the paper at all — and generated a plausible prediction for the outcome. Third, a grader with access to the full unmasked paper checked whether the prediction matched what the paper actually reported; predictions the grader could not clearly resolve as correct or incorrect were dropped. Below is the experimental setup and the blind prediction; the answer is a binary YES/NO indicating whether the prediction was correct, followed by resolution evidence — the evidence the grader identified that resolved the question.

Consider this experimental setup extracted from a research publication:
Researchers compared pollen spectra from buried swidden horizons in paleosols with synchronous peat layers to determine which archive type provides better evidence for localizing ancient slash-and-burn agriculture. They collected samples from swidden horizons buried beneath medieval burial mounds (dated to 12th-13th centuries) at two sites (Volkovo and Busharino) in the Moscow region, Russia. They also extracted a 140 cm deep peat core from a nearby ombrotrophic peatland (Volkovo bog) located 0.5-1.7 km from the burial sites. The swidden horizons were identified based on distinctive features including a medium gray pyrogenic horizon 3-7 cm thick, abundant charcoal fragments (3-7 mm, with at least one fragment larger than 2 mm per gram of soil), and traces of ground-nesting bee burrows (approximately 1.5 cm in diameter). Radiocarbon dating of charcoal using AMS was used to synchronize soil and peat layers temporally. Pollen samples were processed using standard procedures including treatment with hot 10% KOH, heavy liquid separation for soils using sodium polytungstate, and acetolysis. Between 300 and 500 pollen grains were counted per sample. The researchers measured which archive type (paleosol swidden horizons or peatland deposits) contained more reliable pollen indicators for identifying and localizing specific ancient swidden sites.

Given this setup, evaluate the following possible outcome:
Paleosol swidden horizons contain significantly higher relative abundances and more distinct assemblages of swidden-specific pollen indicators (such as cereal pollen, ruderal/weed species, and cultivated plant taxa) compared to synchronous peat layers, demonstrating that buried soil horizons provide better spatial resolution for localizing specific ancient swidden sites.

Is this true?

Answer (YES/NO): YES